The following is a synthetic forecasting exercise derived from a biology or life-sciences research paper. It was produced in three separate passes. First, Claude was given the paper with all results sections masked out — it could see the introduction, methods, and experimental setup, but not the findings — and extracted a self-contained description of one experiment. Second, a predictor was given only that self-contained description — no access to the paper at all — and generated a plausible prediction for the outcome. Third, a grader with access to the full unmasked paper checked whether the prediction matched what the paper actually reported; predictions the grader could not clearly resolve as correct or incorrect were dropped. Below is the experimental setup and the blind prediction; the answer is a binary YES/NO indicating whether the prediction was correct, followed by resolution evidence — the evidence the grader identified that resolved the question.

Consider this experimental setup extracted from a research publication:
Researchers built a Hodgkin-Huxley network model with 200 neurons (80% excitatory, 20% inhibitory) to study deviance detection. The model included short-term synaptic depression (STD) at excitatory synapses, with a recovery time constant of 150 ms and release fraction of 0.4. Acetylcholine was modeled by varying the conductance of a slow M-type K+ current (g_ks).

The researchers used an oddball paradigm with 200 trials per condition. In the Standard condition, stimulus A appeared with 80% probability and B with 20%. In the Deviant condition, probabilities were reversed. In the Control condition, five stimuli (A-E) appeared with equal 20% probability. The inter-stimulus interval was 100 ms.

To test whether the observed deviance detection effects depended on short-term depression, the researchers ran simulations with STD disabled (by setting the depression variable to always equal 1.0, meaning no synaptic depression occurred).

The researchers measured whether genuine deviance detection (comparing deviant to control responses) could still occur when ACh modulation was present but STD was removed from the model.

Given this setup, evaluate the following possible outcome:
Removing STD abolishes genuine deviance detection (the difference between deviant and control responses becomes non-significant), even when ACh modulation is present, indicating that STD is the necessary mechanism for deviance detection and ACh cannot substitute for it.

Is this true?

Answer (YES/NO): NO